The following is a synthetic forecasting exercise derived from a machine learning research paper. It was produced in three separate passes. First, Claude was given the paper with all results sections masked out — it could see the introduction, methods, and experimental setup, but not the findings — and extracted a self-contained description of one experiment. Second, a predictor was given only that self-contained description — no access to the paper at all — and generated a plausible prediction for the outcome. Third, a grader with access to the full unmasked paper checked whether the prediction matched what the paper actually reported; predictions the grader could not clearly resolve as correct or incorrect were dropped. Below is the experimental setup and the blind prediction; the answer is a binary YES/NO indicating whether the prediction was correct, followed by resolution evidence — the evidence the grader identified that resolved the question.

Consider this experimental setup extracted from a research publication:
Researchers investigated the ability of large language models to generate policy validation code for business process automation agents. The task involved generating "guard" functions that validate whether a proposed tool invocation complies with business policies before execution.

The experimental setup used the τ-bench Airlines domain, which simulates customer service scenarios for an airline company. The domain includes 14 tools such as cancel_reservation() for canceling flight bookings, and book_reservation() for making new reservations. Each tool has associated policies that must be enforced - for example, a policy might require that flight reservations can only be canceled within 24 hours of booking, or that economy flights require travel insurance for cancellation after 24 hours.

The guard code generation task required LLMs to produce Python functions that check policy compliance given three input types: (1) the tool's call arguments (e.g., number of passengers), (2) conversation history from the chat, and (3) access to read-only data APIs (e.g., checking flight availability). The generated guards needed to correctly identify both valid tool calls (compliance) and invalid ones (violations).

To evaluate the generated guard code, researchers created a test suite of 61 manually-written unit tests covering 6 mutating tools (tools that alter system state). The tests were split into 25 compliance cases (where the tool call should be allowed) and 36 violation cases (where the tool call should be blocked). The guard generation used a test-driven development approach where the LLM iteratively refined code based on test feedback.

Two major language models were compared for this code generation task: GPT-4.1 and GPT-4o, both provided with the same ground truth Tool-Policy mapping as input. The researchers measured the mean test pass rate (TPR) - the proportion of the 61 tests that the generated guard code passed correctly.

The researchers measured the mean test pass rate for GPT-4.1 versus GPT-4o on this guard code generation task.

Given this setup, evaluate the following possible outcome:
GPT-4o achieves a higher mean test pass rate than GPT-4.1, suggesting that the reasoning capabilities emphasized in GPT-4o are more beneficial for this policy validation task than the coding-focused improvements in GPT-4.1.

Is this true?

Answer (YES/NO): NO